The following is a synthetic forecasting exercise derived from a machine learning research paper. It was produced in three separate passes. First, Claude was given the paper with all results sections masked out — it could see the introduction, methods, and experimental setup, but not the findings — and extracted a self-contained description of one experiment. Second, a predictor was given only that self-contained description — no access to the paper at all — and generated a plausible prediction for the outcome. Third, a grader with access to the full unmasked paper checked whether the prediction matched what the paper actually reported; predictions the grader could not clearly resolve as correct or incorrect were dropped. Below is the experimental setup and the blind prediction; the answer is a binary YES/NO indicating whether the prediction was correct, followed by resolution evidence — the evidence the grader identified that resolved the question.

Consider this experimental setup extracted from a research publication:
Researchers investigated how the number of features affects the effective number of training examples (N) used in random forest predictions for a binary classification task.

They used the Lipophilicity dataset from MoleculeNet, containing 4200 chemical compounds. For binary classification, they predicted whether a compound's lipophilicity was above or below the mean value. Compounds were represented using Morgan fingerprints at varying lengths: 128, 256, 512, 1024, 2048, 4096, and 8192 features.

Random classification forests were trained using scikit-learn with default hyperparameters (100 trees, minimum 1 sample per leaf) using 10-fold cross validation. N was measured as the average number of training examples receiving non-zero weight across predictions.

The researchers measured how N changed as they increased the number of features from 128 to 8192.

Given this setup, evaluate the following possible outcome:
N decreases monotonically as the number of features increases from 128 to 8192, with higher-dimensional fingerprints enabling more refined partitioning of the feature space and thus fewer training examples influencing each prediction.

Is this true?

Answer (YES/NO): NO